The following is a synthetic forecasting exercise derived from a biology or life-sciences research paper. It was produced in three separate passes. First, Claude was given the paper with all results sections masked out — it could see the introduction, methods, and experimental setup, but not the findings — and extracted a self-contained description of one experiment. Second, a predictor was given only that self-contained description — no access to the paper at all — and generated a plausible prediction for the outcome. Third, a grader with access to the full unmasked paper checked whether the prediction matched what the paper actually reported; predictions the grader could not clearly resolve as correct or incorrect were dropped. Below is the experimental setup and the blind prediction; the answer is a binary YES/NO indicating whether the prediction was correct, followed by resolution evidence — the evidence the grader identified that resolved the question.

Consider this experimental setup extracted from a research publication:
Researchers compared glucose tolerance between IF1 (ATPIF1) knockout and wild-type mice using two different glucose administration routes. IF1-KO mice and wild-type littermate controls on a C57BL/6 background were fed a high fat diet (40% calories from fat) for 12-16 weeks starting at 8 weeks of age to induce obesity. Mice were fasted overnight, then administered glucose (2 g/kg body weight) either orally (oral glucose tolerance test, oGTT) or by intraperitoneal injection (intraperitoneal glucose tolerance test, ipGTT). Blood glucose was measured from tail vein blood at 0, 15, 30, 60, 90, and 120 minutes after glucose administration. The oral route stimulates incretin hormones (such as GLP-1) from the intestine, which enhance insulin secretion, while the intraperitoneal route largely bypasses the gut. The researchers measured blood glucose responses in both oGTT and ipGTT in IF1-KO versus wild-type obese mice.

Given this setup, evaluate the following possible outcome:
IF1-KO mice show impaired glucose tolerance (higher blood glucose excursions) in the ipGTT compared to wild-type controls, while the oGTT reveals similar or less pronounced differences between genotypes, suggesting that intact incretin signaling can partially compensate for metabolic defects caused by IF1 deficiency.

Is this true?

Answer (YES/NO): NO